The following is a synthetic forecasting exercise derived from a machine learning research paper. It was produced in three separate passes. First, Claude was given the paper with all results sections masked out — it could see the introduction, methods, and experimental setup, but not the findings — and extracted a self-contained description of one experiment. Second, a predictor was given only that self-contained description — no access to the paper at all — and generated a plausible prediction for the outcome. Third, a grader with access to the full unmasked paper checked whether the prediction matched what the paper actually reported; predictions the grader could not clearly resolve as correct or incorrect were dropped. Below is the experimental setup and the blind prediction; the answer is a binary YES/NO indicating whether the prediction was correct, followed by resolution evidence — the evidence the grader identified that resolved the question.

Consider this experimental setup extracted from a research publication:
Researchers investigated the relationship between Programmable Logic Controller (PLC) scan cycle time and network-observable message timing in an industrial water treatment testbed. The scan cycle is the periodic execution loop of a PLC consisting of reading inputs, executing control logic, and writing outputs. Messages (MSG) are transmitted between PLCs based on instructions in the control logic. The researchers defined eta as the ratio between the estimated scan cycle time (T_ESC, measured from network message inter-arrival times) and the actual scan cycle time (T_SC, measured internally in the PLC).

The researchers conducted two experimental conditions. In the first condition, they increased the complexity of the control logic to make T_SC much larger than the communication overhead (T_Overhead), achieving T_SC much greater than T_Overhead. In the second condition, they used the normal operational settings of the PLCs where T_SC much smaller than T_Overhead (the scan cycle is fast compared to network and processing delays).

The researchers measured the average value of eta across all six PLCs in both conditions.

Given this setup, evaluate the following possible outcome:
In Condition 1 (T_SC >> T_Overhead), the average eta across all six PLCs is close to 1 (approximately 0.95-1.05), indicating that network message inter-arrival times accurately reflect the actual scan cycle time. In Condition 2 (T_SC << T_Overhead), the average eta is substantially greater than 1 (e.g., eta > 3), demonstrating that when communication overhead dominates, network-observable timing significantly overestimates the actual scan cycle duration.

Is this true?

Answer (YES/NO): NO